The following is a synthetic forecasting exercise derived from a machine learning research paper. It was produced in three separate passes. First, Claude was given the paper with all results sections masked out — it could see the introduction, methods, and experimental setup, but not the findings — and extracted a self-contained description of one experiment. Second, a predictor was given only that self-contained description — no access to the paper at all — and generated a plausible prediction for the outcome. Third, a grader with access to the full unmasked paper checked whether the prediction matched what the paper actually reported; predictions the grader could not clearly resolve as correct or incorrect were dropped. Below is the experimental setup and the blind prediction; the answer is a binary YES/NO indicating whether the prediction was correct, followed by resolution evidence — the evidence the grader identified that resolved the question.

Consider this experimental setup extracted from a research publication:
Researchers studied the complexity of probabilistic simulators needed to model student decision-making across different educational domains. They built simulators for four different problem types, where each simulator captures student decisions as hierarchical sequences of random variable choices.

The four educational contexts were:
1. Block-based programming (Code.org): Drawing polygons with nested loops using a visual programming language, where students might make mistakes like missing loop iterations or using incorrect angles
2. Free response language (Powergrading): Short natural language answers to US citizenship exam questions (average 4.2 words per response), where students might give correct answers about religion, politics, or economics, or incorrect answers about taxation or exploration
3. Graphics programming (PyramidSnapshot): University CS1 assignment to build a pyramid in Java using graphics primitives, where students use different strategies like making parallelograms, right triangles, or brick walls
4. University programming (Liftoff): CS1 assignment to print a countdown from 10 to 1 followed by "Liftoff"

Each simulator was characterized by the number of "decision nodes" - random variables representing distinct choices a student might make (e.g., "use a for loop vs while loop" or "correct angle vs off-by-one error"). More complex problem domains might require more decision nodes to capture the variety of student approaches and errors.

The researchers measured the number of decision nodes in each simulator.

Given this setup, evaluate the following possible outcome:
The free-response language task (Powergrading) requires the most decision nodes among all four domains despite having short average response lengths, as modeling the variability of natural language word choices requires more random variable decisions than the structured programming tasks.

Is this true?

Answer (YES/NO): NO